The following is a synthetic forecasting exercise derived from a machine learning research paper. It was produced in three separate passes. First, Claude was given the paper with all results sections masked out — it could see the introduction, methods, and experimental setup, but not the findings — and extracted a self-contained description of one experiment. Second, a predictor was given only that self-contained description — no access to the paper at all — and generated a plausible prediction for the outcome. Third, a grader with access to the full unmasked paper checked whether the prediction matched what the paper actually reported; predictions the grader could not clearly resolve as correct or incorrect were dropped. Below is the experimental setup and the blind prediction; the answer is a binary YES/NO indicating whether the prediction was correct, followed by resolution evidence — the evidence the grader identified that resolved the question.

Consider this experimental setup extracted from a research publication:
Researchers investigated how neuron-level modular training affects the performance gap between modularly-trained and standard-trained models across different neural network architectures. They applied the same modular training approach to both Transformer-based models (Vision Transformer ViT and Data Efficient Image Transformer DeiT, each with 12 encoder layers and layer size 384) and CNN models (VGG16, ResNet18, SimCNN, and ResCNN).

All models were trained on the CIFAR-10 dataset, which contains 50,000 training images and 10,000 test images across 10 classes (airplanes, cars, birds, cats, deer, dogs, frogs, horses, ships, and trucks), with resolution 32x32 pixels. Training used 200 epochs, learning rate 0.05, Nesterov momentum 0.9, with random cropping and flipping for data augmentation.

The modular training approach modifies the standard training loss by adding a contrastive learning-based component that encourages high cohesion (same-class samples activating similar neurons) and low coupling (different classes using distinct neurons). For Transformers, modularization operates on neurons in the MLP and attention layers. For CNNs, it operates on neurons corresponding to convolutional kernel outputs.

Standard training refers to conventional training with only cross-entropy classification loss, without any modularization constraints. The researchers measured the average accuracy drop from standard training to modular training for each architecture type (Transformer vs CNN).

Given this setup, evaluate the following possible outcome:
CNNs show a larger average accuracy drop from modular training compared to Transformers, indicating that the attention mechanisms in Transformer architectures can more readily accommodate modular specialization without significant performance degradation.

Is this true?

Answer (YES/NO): NO